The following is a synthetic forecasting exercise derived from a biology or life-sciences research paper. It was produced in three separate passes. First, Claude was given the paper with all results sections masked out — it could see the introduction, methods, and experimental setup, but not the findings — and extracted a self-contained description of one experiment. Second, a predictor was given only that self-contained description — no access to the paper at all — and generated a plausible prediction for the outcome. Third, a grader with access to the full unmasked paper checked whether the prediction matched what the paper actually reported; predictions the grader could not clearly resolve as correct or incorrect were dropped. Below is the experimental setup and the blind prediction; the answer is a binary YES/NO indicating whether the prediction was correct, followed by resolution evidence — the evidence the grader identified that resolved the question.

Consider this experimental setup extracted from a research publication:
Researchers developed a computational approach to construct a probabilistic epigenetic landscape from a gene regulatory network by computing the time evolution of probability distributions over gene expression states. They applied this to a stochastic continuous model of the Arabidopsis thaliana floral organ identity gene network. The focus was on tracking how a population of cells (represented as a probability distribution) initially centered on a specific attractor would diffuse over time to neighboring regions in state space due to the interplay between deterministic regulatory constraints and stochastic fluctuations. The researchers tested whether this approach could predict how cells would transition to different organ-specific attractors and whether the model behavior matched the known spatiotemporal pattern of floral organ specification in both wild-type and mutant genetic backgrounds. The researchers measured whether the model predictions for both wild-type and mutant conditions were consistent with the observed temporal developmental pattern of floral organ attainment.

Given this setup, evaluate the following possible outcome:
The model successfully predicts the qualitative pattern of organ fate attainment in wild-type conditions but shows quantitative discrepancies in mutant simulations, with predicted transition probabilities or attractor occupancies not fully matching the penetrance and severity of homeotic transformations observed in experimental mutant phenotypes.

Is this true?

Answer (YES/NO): NO